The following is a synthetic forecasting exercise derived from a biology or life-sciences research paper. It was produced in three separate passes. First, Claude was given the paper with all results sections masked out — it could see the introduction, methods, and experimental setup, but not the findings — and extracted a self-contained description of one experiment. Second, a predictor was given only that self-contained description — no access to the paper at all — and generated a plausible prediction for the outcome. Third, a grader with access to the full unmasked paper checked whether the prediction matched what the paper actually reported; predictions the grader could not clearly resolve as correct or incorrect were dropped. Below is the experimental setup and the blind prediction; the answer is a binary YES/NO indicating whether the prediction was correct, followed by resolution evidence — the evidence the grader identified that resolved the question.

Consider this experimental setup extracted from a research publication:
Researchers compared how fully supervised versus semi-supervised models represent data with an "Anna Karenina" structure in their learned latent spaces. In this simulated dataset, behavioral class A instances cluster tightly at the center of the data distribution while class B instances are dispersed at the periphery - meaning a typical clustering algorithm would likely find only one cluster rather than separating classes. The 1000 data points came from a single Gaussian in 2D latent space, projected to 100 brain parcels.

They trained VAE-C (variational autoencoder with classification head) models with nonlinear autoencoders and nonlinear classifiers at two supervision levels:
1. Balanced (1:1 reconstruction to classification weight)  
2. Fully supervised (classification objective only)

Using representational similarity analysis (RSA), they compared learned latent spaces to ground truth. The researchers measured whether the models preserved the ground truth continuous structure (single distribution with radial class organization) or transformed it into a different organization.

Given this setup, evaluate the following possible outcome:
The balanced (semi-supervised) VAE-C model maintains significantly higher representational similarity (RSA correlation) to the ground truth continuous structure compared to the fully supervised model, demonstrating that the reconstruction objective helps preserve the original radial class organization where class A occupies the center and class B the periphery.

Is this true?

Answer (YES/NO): YES